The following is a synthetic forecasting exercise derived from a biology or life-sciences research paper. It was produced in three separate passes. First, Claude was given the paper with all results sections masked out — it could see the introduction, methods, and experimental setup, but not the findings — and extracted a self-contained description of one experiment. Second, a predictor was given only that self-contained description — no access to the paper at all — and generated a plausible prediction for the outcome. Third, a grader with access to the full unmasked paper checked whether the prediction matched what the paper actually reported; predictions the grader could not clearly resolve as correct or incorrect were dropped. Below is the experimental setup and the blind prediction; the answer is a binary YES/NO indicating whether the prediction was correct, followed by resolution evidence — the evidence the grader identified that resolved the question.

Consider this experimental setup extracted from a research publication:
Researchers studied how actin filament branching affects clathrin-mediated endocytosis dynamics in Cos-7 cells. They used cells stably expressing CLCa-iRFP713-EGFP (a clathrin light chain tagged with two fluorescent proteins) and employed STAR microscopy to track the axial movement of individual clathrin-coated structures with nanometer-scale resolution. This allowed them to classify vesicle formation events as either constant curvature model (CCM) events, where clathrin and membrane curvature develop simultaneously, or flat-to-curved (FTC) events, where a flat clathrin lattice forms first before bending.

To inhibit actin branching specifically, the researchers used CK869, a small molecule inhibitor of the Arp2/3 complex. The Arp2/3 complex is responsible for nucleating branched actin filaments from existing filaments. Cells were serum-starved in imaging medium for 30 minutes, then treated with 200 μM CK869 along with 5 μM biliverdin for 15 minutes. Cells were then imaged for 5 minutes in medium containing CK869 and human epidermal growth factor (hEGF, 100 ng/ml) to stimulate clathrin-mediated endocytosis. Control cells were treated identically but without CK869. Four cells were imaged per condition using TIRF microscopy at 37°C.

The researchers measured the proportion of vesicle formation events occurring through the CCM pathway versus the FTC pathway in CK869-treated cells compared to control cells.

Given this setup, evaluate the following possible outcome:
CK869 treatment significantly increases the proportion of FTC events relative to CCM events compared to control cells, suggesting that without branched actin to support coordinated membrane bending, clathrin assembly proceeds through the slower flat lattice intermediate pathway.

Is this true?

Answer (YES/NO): YES